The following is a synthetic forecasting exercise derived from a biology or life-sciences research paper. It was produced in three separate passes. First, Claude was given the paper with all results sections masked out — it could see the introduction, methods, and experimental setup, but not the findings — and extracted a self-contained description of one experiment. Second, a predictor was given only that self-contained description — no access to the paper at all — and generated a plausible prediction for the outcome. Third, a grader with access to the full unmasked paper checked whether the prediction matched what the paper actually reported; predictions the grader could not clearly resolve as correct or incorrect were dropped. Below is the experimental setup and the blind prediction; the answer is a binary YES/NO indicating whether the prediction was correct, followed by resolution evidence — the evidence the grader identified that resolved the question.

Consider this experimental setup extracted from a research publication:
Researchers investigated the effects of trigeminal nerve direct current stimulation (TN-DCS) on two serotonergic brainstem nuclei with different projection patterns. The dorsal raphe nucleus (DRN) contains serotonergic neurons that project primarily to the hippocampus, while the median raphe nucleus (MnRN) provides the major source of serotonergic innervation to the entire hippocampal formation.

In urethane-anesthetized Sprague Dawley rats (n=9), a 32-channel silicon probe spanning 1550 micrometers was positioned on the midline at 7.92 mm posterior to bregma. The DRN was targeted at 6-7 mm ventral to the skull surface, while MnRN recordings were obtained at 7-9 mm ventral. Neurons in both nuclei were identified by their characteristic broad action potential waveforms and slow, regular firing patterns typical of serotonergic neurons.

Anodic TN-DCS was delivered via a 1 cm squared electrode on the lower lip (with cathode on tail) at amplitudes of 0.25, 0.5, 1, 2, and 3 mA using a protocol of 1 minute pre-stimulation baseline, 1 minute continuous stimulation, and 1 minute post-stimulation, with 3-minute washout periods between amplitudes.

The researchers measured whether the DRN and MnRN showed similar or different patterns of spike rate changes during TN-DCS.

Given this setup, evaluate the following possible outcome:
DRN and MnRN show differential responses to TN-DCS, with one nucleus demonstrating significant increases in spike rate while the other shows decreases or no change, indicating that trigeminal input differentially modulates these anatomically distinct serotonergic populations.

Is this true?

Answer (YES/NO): YES